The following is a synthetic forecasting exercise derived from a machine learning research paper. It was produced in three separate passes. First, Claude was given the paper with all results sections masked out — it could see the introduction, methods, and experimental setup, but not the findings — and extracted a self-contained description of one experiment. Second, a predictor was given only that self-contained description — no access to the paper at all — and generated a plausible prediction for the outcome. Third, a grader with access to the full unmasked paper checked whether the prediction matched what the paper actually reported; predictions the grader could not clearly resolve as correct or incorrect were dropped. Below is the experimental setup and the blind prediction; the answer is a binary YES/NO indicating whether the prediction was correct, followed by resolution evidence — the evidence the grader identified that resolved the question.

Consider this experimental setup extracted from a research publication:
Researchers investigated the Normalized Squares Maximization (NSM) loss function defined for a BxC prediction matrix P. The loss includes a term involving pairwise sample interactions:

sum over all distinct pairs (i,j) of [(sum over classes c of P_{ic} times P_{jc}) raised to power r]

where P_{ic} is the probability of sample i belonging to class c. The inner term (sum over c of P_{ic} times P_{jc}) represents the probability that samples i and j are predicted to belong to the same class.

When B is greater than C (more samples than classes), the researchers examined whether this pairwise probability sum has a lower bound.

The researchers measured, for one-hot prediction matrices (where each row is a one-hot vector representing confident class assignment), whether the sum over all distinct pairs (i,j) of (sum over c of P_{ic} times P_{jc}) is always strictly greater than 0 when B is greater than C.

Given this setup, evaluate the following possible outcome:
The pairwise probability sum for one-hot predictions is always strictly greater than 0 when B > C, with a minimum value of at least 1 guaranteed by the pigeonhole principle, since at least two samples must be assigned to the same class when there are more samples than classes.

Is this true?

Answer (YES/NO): NO